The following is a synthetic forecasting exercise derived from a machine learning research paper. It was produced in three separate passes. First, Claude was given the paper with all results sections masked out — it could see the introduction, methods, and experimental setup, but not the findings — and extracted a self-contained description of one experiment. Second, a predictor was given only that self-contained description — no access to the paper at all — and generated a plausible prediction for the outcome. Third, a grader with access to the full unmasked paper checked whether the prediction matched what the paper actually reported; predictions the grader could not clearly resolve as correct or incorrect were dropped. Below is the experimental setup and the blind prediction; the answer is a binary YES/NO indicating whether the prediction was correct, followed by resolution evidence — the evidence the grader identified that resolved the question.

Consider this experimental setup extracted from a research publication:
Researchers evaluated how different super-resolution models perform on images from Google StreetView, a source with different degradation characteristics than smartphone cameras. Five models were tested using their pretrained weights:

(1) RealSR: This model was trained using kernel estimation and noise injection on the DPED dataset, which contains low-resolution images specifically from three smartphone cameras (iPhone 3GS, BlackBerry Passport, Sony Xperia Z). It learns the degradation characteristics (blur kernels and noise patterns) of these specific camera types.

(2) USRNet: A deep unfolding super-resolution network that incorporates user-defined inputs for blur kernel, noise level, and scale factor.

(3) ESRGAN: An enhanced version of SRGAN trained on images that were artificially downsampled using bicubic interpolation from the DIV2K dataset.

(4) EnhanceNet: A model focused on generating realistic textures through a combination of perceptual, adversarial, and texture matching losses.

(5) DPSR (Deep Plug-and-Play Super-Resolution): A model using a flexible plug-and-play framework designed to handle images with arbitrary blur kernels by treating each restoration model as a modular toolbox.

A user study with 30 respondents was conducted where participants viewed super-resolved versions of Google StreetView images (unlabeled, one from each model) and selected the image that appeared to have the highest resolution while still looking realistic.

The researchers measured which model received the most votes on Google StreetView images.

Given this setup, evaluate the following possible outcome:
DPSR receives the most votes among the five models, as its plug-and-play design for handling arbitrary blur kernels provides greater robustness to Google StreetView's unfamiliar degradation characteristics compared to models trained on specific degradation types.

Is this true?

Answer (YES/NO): YES